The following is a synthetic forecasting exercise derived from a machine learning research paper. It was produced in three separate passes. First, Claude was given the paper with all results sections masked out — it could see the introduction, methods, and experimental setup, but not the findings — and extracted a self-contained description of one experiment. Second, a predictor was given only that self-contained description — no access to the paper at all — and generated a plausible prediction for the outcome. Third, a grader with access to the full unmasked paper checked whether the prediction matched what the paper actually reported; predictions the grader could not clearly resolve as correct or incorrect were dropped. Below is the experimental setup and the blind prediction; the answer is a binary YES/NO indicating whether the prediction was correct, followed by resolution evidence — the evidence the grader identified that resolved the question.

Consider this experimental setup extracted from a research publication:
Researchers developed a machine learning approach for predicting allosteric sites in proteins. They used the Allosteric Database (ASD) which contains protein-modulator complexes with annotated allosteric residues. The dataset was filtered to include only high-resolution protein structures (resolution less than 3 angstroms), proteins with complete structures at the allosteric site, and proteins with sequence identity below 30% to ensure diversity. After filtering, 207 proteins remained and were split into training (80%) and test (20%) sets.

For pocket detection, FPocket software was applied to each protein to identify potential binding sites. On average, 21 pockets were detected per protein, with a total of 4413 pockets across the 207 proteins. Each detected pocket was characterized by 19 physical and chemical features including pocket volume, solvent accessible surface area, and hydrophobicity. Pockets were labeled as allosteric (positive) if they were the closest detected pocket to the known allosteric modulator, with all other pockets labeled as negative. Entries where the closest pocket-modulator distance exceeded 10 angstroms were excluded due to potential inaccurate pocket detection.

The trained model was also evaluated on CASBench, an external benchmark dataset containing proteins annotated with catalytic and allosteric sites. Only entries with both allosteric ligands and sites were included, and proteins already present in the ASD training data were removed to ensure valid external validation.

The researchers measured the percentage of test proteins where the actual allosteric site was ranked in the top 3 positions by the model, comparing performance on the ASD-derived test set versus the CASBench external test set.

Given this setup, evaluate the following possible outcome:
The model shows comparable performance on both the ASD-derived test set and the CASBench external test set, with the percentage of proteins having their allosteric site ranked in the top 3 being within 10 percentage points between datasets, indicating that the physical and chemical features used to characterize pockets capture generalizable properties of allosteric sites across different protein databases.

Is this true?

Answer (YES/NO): YES